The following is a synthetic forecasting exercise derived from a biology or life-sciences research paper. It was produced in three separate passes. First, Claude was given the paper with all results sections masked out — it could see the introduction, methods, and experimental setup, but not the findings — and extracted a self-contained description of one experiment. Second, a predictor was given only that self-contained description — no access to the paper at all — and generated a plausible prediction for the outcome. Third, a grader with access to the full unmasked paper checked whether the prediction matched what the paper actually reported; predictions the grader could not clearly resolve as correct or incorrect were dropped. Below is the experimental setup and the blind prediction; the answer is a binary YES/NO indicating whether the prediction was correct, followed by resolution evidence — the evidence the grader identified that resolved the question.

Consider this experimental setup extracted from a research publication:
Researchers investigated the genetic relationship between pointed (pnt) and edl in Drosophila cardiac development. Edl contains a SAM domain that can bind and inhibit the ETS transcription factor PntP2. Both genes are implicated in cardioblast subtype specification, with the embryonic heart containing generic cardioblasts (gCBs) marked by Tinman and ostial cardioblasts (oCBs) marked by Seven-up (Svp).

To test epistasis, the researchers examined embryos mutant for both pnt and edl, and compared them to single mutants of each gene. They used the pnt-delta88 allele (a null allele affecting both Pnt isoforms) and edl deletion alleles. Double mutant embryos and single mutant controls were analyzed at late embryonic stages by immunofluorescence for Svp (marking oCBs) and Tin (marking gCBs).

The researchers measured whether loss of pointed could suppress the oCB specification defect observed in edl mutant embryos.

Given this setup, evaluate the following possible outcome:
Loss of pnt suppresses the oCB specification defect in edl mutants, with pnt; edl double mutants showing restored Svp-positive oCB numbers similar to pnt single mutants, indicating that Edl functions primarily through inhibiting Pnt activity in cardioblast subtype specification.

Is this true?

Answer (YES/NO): YES